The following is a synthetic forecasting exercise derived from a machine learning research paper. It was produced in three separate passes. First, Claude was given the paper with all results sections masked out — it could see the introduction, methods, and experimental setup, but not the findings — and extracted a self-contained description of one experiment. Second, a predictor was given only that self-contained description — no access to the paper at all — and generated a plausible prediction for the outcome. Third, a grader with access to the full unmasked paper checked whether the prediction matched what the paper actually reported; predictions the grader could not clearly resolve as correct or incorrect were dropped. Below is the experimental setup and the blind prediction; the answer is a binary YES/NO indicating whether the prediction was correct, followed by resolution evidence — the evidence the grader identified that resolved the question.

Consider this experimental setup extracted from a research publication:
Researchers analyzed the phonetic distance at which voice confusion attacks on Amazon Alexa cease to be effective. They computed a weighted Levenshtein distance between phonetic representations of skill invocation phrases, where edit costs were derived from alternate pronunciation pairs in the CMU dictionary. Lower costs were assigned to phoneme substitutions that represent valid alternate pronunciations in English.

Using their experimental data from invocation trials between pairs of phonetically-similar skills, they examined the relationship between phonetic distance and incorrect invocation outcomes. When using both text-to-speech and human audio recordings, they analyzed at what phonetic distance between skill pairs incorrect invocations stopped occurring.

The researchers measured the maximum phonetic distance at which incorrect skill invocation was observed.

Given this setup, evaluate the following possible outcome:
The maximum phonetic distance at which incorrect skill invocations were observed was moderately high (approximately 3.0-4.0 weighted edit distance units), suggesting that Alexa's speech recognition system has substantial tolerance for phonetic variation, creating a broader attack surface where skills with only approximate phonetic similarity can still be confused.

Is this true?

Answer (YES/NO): NO